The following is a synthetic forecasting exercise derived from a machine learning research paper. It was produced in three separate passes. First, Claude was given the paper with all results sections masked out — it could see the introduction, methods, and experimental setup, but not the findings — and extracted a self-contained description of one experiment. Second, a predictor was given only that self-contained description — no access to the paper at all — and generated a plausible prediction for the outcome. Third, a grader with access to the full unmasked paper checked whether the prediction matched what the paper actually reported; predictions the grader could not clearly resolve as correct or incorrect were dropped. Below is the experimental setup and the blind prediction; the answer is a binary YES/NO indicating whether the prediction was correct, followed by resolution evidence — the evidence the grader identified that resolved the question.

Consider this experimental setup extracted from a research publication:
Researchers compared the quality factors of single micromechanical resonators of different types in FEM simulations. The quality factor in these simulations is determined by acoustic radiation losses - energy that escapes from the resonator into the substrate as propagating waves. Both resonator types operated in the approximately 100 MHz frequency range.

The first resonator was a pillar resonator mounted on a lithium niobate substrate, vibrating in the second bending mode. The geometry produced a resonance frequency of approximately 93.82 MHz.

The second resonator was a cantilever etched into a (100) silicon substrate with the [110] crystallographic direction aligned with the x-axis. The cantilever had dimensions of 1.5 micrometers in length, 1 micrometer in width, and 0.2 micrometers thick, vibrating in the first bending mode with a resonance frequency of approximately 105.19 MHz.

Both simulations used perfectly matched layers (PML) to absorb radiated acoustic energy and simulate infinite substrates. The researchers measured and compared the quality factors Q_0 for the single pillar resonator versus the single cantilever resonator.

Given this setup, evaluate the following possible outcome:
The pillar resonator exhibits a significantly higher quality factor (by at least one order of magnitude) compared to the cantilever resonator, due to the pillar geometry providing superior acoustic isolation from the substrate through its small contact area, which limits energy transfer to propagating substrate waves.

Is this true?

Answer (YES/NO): NO